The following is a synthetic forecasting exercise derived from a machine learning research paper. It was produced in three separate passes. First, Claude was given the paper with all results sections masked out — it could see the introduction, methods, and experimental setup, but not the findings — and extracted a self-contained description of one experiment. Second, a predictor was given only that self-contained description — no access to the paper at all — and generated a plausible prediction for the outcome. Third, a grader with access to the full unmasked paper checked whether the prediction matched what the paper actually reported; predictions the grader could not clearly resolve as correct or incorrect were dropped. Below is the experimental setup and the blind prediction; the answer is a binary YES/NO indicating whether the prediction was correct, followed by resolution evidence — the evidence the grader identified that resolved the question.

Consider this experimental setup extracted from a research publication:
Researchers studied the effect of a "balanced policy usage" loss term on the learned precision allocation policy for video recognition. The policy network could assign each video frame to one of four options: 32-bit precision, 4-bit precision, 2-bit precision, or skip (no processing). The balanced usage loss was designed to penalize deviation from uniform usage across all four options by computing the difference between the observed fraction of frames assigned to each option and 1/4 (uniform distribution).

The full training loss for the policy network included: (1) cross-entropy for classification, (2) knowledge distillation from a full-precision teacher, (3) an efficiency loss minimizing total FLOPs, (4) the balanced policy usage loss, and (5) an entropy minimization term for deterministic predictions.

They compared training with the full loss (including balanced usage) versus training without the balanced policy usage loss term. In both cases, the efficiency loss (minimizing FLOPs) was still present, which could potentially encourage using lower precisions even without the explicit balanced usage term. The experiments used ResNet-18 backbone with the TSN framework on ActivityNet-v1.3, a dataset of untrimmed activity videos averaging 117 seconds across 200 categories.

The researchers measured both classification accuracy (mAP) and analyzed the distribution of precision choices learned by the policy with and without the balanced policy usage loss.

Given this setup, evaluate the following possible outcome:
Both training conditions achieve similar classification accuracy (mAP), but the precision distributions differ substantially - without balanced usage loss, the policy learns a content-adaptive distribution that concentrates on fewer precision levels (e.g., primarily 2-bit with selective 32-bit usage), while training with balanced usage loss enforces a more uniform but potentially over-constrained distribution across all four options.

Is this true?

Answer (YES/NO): NO